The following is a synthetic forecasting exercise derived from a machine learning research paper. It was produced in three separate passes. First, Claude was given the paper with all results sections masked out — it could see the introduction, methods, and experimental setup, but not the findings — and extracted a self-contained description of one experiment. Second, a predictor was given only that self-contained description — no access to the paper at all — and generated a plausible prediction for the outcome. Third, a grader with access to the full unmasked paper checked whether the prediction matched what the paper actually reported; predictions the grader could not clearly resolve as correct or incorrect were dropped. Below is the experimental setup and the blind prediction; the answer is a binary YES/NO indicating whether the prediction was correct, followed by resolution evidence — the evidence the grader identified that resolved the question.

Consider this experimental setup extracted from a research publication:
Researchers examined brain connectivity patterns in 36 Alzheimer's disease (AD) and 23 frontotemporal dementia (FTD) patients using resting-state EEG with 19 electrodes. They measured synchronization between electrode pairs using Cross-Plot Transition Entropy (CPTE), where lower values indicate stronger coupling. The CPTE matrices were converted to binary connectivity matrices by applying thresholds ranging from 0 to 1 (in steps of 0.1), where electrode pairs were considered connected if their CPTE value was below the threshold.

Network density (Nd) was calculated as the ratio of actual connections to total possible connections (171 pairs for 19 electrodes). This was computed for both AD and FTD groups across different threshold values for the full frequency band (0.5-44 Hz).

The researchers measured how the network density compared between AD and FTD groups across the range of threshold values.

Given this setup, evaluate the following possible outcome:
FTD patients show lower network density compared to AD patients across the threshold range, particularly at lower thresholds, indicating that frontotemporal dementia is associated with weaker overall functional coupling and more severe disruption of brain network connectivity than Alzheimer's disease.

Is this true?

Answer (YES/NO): NO